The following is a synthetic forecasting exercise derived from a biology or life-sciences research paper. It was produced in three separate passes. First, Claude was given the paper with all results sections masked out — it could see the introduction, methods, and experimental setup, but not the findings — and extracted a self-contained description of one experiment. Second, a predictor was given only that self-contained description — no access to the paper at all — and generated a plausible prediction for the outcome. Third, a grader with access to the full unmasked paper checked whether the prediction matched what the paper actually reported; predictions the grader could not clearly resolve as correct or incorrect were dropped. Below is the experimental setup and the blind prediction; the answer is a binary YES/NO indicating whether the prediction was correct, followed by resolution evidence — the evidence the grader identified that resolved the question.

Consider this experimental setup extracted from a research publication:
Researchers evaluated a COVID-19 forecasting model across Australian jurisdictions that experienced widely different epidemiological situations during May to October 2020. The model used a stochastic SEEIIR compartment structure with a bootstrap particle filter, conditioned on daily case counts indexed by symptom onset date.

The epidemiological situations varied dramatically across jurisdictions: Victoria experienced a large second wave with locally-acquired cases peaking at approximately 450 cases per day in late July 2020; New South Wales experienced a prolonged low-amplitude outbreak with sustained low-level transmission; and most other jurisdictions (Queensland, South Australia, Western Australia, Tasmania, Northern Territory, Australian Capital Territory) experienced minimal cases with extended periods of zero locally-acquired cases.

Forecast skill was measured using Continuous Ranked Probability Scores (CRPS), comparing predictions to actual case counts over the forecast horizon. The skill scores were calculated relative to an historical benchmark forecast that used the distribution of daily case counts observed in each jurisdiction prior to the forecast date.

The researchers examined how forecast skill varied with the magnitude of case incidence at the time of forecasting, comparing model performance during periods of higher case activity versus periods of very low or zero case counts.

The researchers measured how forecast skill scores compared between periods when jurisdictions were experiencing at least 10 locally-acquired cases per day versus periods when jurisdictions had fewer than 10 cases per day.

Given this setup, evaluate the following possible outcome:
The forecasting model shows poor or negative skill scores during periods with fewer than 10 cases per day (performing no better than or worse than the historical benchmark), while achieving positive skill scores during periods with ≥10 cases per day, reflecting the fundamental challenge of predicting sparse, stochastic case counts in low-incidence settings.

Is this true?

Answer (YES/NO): NO